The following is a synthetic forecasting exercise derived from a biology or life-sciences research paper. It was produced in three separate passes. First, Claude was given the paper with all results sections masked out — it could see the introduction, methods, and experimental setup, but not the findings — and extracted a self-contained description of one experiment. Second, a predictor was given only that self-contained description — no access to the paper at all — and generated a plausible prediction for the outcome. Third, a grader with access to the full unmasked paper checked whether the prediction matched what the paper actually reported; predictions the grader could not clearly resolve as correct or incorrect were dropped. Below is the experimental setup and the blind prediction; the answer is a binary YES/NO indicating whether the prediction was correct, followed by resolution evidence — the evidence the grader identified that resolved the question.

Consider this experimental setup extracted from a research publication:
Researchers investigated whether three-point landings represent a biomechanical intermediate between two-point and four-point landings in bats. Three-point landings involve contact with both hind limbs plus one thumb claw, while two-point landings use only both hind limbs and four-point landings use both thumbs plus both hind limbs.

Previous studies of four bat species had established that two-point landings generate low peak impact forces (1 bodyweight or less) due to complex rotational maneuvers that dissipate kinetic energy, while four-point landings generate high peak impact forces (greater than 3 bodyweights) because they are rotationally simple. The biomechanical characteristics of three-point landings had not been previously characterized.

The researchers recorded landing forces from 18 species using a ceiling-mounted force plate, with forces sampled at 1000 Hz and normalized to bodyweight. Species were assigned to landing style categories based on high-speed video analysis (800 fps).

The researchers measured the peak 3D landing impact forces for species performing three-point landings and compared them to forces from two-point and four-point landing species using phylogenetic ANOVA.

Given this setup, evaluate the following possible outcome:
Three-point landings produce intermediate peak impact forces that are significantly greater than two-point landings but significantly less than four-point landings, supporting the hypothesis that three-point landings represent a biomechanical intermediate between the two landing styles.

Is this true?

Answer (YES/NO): NO